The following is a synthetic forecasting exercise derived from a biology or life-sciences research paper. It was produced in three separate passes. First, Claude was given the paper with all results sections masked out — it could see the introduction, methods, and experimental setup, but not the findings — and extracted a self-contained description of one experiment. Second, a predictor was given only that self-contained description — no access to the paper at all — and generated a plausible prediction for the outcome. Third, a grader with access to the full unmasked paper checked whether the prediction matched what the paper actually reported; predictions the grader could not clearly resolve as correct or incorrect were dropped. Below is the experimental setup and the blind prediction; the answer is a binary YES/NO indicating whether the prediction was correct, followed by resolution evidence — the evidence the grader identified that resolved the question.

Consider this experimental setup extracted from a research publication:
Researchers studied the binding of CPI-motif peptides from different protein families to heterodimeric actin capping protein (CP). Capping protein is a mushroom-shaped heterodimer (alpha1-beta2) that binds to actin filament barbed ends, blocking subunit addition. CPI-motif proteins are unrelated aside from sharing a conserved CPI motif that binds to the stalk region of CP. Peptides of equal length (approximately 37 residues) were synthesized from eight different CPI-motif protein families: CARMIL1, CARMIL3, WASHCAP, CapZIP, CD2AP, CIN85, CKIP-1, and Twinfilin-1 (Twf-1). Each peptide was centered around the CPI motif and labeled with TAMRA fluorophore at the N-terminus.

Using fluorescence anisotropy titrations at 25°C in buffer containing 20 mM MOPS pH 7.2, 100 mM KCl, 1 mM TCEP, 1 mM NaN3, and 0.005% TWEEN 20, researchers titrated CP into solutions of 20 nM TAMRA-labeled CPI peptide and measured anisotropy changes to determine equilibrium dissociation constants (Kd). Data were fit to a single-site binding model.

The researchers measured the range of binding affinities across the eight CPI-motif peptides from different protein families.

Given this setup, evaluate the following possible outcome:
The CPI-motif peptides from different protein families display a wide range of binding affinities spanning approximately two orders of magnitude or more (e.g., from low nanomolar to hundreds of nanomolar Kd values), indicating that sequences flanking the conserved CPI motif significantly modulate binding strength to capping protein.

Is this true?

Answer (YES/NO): NO